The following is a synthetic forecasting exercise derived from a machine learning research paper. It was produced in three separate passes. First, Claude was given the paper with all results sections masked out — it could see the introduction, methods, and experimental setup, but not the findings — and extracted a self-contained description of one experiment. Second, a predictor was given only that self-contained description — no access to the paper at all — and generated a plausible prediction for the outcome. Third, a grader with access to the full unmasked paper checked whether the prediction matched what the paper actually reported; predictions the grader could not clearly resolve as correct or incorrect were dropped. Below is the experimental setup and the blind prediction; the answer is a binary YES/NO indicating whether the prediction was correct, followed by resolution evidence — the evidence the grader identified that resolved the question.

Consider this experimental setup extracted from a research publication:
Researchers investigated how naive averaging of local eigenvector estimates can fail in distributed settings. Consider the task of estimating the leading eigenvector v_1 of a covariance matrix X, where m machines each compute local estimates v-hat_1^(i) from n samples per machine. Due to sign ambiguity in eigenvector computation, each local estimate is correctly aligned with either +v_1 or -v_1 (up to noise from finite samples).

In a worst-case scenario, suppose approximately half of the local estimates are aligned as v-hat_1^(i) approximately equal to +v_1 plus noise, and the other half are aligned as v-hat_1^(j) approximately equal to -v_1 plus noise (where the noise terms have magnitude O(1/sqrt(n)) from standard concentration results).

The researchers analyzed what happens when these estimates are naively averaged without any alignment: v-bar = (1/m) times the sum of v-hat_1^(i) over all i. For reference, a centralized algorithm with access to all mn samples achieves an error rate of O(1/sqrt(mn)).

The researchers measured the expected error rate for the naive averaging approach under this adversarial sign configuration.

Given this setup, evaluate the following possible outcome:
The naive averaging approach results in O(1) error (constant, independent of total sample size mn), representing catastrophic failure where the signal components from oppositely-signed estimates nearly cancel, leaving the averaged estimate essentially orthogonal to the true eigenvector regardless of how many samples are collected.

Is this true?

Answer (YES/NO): YES